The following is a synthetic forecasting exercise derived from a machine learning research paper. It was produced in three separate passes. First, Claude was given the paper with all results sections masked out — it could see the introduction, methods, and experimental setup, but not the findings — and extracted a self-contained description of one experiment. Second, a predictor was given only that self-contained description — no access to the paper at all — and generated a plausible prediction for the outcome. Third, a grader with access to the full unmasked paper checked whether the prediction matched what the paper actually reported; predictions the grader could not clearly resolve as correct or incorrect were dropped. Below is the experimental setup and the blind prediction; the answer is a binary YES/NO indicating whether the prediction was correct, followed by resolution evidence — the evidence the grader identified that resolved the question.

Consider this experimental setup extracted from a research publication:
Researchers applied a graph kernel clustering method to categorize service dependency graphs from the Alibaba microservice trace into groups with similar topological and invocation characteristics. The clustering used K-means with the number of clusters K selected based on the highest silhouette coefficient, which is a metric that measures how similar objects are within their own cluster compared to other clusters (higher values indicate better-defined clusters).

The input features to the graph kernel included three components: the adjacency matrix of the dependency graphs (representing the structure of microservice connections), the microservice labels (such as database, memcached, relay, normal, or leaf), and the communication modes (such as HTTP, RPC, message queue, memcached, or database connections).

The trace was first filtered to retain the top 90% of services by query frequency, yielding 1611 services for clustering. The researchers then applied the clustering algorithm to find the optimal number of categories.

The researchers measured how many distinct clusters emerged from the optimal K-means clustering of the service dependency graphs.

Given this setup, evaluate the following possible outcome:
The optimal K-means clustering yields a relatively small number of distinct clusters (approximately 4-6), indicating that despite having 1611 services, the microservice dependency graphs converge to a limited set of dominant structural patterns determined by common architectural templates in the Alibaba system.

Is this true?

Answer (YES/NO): YES